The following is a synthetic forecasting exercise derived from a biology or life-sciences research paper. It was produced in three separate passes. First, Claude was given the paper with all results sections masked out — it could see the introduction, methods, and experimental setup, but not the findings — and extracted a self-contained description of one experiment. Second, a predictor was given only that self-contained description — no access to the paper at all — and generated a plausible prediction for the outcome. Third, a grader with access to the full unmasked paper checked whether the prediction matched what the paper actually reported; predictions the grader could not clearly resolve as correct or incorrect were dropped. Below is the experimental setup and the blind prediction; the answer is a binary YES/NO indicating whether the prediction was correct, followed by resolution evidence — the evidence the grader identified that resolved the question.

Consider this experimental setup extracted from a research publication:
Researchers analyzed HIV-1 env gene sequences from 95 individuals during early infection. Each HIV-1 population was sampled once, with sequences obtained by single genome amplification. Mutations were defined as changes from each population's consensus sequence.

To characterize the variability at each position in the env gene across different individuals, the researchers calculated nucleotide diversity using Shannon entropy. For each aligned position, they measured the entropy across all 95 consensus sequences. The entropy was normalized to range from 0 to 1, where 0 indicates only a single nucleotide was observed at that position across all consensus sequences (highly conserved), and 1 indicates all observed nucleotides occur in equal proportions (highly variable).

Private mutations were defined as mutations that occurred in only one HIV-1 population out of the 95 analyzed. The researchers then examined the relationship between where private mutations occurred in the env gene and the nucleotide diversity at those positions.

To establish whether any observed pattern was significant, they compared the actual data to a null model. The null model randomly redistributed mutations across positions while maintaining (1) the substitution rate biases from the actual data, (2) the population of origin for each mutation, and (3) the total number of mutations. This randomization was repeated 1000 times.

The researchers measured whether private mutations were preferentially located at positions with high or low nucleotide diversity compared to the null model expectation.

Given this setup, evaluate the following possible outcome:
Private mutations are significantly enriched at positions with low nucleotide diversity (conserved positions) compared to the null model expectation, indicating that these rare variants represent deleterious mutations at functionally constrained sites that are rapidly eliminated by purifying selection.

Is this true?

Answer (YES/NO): NO